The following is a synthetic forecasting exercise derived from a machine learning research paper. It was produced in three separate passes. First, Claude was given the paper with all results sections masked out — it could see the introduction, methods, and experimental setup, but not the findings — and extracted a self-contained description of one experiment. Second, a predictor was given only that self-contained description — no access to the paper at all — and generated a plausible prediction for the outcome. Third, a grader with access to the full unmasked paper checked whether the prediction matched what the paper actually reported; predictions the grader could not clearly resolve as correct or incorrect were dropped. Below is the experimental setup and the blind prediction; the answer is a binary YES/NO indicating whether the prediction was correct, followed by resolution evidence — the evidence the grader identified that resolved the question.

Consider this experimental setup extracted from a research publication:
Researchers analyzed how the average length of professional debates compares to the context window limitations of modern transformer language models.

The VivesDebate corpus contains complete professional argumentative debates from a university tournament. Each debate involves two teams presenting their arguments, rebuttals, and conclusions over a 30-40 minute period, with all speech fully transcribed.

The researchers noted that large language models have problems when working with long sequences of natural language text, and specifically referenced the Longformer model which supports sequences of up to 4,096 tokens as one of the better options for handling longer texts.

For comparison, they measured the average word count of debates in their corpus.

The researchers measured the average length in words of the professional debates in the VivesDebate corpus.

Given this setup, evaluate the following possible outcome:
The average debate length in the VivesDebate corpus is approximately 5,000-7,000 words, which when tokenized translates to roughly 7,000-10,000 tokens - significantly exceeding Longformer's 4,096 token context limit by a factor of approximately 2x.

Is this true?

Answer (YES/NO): NO